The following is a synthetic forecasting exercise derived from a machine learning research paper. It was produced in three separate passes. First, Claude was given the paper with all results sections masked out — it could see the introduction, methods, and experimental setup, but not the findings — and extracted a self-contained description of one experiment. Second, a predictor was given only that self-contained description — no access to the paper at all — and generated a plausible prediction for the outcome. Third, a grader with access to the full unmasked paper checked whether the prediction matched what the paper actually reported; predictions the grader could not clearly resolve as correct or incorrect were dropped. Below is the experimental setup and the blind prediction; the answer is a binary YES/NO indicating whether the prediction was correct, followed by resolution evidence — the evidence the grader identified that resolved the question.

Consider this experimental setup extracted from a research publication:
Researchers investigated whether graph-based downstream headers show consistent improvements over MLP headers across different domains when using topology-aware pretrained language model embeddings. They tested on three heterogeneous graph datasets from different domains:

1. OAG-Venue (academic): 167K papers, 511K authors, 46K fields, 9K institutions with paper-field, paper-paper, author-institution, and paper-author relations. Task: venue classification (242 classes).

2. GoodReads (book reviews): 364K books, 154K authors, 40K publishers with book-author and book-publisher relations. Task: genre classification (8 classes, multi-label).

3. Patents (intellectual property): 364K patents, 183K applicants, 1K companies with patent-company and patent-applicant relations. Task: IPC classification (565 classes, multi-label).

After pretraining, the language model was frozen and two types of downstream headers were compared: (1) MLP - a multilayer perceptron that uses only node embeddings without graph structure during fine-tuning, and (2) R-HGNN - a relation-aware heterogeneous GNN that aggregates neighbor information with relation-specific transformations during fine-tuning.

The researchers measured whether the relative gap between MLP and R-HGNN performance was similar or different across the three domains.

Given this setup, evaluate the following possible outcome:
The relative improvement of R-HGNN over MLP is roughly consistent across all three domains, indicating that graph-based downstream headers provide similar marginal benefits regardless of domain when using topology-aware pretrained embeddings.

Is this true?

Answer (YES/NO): NO